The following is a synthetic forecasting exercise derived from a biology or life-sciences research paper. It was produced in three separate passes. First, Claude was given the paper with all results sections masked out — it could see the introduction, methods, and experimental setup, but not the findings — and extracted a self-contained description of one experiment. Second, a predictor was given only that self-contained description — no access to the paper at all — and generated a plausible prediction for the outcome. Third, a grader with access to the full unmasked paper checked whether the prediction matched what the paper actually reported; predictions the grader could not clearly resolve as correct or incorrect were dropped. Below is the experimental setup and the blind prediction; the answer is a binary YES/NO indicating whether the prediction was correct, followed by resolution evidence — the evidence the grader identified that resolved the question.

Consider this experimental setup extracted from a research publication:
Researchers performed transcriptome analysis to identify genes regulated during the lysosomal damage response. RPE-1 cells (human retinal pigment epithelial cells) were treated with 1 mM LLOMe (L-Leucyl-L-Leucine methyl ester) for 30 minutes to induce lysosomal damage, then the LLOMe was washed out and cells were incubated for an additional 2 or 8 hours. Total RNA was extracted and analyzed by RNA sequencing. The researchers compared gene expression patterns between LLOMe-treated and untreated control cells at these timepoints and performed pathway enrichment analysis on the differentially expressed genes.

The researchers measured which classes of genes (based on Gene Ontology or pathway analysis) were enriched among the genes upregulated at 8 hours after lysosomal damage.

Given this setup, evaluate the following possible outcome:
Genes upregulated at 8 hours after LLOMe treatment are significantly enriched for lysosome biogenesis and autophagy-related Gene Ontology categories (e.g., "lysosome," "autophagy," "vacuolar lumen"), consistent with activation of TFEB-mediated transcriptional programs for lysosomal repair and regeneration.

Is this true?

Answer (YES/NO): NO